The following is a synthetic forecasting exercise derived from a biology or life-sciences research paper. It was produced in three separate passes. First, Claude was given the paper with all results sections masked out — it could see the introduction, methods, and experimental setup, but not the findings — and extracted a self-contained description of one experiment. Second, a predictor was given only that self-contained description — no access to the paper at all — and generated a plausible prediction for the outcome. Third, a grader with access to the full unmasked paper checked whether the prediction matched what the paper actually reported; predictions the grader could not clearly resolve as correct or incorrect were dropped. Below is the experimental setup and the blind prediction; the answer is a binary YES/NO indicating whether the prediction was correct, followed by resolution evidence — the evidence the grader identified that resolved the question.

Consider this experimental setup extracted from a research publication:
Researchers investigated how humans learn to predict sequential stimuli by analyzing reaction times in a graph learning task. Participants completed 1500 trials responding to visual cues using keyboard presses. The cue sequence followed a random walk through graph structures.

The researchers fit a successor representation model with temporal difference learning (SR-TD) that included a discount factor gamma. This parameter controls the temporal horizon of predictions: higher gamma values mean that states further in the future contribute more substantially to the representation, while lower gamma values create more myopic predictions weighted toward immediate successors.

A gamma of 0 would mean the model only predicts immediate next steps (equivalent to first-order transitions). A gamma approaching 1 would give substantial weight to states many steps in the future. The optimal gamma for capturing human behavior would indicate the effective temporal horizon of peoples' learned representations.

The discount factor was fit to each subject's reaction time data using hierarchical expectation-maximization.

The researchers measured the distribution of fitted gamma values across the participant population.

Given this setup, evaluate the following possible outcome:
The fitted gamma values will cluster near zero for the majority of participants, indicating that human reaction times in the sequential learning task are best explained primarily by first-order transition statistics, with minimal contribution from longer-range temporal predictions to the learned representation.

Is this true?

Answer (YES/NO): NO